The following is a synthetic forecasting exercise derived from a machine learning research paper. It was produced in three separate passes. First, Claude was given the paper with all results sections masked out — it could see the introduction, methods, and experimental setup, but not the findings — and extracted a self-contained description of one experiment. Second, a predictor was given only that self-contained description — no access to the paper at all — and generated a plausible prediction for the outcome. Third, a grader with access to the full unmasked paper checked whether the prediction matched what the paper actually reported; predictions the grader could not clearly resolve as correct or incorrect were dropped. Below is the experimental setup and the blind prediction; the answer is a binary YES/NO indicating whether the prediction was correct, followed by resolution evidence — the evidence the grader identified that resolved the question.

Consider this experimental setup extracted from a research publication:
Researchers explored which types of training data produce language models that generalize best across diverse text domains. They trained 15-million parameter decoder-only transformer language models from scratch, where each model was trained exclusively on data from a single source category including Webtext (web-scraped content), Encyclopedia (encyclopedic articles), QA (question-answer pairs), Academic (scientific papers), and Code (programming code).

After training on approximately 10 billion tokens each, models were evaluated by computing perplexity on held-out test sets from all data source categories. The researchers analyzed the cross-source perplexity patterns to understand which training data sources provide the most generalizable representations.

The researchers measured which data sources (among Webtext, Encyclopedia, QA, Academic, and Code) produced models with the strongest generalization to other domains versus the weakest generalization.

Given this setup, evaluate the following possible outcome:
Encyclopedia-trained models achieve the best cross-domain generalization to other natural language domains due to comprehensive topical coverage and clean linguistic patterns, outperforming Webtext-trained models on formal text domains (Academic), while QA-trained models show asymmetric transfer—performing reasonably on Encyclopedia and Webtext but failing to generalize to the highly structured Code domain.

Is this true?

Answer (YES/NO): NO